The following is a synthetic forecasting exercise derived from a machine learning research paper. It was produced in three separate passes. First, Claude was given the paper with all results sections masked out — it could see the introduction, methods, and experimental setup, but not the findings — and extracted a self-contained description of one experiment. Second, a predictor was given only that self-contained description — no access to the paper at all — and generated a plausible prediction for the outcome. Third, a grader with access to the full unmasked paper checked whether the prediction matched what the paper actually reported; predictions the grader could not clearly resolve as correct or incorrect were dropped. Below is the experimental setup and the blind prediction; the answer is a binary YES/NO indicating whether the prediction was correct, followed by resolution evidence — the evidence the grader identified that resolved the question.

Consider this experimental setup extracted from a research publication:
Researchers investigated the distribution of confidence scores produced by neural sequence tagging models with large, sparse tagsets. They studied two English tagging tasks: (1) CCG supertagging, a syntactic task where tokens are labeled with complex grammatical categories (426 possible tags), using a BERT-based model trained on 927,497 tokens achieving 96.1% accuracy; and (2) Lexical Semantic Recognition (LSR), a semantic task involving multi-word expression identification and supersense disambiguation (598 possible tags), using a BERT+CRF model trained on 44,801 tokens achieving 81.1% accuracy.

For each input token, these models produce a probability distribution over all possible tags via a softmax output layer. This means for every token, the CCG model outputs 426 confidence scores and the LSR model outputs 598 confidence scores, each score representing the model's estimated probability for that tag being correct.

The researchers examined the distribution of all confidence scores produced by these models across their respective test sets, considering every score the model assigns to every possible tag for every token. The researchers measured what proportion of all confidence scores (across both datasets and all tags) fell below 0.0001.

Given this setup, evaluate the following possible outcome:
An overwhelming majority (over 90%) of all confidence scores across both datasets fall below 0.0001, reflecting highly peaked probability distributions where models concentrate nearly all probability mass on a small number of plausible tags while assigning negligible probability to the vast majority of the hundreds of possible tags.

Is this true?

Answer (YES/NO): YES